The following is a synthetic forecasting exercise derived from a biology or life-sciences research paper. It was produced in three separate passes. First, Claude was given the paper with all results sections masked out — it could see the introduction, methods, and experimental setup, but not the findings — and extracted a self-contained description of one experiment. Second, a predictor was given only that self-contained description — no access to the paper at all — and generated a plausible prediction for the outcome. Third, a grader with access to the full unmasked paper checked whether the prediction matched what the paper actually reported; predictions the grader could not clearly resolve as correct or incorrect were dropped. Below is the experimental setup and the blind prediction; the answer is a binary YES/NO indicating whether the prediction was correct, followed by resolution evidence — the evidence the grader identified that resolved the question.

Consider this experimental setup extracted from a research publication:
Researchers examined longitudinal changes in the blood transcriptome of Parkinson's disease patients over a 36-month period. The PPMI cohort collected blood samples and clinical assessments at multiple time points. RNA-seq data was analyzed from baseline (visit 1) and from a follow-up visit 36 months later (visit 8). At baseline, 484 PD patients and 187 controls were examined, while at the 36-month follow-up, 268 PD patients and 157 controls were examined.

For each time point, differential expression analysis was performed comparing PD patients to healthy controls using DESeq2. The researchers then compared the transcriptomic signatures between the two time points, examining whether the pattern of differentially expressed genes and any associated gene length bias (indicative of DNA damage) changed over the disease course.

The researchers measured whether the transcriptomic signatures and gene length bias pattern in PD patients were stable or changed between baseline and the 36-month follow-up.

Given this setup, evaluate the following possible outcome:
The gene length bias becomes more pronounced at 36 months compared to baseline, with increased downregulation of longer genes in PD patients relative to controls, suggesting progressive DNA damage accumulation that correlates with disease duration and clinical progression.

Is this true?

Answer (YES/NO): YES